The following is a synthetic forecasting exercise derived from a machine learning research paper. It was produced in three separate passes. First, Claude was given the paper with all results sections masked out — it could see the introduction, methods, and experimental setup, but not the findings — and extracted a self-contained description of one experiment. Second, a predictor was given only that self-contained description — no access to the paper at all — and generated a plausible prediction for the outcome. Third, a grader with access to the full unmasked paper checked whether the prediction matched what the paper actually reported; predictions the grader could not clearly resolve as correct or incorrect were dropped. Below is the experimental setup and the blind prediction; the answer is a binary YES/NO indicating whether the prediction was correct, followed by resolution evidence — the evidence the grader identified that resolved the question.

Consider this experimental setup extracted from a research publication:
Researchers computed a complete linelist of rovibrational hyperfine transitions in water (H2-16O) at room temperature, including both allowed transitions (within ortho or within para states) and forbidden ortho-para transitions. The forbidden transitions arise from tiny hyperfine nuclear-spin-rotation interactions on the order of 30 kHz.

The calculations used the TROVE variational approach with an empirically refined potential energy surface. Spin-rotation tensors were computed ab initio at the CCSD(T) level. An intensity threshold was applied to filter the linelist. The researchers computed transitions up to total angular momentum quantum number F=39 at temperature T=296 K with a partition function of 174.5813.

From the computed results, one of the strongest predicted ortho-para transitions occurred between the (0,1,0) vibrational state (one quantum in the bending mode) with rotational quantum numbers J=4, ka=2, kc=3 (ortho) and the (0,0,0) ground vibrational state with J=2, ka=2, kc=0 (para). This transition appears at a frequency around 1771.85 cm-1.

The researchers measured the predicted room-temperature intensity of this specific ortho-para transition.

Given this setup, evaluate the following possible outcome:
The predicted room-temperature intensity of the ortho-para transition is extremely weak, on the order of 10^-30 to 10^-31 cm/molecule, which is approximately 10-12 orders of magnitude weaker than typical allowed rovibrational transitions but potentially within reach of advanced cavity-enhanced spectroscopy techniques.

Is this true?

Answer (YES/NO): YES